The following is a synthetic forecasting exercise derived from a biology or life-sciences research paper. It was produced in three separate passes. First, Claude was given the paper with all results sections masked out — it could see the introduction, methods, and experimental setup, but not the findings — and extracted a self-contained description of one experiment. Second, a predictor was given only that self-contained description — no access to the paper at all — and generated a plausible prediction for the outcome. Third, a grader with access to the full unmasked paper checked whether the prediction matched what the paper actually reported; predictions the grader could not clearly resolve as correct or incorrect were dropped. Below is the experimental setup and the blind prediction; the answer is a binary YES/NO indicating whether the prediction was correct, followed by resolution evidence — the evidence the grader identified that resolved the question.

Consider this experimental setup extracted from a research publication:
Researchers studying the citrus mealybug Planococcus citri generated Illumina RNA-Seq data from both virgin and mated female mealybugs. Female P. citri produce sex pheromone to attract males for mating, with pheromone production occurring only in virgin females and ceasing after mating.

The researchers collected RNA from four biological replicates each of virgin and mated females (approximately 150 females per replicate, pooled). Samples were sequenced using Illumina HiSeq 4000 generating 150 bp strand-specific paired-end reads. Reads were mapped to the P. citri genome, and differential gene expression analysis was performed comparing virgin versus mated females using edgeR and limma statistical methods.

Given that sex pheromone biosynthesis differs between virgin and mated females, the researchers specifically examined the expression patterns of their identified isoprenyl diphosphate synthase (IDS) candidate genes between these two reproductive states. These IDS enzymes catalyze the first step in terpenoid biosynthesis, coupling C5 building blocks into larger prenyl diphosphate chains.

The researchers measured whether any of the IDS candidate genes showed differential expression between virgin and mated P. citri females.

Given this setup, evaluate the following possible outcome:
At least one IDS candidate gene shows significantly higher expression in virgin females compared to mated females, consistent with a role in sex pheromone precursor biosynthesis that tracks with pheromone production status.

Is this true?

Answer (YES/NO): YES